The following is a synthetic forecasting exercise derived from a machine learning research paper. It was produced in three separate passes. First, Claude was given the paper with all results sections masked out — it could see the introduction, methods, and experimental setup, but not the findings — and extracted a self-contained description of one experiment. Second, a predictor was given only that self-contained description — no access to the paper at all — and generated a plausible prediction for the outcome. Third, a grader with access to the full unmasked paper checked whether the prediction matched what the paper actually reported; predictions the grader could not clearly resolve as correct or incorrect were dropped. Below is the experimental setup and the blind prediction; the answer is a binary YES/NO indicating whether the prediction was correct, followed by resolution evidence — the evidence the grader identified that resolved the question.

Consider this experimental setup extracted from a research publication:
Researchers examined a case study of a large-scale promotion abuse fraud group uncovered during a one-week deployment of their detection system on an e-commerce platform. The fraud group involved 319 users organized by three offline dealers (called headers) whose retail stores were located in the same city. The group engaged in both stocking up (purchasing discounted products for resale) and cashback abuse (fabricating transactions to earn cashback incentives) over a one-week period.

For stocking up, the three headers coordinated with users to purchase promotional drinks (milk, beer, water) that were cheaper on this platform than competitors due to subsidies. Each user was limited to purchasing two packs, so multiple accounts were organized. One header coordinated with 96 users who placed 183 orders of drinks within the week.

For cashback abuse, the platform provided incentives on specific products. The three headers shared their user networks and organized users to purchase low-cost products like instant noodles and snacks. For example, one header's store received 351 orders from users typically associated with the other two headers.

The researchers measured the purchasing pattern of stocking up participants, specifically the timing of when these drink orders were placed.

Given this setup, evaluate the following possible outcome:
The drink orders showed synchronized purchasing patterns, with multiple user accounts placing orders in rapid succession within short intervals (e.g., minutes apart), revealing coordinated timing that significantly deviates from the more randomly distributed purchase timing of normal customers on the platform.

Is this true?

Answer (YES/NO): YES